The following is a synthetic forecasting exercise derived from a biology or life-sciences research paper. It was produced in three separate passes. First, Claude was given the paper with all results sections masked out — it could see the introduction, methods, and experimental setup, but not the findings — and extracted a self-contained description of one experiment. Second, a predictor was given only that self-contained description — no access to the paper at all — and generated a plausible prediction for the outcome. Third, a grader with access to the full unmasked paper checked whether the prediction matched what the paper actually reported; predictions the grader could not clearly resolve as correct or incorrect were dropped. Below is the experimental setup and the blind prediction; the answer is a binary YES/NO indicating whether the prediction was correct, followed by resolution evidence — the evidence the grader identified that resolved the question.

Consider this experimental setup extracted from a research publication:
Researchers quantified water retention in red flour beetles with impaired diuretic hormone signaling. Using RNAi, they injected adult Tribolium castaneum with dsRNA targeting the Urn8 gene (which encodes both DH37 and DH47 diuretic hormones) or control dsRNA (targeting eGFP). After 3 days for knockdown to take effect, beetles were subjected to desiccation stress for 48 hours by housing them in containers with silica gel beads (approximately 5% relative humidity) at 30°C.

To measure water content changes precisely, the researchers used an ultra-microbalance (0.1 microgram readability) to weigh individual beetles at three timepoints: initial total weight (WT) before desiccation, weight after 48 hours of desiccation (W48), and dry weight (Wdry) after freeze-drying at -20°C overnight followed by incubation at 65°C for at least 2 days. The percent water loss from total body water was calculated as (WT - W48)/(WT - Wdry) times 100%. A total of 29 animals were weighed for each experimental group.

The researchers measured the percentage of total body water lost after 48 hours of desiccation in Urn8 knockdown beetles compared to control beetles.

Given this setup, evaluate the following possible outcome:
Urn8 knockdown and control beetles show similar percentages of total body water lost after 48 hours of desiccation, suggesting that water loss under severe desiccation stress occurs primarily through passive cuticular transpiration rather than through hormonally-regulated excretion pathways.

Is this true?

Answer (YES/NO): NO